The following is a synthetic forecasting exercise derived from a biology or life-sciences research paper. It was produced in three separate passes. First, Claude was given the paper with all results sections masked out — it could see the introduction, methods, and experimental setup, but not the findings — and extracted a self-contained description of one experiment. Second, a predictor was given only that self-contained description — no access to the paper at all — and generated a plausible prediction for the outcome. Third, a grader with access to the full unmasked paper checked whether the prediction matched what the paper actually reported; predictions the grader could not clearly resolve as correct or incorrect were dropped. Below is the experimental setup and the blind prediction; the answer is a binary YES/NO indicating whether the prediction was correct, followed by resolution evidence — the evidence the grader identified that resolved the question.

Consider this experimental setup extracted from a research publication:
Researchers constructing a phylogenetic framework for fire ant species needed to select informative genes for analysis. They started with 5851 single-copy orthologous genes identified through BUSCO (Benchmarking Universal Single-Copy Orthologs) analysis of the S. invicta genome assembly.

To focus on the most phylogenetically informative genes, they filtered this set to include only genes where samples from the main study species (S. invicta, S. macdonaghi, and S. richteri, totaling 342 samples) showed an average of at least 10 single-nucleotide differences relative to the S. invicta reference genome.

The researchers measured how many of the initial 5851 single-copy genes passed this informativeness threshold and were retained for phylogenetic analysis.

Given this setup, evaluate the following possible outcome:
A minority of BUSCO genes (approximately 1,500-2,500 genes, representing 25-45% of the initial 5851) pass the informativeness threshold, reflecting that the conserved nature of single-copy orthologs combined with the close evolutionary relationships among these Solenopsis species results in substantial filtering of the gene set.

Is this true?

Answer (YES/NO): YES